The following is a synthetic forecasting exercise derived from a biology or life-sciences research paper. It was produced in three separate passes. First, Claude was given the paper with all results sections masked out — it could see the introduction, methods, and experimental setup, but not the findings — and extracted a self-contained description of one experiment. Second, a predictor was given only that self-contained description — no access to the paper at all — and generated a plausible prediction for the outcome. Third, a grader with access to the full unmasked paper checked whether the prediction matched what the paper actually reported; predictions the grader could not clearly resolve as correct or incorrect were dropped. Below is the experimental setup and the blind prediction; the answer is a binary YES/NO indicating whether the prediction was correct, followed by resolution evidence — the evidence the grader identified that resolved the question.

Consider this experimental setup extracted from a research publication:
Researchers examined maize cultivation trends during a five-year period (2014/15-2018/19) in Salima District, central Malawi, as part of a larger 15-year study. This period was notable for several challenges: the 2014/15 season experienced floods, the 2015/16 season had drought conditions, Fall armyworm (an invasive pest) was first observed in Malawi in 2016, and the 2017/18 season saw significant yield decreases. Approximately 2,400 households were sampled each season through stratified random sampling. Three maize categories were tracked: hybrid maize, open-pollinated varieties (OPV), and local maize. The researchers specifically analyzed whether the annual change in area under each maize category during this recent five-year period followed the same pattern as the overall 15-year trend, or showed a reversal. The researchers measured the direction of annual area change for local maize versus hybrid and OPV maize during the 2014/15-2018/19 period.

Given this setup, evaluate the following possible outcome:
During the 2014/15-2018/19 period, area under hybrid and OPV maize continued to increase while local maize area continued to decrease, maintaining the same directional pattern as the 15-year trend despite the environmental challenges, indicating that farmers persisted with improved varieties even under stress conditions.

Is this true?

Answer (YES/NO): NO